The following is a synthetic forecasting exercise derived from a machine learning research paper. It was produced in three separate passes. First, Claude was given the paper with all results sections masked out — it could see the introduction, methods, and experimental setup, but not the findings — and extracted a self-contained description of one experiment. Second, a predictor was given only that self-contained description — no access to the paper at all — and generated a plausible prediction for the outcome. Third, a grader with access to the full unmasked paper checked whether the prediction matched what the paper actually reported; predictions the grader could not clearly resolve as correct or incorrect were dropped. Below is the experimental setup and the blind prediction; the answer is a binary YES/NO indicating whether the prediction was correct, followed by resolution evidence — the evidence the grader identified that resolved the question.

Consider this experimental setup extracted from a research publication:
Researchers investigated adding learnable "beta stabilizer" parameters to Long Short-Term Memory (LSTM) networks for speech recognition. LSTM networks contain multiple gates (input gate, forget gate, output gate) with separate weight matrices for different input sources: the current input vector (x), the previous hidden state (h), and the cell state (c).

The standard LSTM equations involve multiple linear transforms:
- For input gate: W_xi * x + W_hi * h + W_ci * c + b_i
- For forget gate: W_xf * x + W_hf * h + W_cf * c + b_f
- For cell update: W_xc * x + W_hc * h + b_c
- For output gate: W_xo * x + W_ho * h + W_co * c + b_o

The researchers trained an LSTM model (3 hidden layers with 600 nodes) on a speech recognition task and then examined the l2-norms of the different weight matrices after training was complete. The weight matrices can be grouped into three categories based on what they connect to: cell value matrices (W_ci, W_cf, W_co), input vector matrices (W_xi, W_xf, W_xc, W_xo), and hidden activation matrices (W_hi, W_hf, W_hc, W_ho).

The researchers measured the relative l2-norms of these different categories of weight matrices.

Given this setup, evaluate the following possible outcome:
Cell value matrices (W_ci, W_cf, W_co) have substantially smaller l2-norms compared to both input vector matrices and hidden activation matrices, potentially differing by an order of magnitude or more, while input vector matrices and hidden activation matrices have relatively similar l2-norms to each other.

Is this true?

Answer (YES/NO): NO